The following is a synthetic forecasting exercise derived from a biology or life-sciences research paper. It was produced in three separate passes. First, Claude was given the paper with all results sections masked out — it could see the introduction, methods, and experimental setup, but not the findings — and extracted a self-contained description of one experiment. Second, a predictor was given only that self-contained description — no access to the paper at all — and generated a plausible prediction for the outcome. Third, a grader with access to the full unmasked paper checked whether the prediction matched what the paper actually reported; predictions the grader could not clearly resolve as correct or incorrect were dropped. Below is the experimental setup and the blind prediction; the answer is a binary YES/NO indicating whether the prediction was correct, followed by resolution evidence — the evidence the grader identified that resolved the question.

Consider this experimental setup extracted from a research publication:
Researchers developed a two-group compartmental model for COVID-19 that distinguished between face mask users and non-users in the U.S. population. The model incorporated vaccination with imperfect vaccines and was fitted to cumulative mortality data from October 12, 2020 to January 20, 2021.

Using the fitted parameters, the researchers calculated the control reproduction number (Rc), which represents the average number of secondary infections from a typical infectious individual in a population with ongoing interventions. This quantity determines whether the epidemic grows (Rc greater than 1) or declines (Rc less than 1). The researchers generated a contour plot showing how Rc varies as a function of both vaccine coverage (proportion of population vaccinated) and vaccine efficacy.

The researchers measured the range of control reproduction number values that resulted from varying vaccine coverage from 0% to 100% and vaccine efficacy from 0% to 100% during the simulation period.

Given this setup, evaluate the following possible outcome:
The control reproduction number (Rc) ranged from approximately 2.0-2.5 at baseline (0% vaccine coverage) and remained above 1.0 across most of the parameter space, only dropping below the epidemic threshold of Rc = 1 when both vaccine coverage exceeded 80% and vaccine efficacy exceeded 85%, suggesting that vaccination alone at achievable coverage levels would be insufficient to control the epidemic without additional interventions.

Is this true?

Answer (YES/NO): NO